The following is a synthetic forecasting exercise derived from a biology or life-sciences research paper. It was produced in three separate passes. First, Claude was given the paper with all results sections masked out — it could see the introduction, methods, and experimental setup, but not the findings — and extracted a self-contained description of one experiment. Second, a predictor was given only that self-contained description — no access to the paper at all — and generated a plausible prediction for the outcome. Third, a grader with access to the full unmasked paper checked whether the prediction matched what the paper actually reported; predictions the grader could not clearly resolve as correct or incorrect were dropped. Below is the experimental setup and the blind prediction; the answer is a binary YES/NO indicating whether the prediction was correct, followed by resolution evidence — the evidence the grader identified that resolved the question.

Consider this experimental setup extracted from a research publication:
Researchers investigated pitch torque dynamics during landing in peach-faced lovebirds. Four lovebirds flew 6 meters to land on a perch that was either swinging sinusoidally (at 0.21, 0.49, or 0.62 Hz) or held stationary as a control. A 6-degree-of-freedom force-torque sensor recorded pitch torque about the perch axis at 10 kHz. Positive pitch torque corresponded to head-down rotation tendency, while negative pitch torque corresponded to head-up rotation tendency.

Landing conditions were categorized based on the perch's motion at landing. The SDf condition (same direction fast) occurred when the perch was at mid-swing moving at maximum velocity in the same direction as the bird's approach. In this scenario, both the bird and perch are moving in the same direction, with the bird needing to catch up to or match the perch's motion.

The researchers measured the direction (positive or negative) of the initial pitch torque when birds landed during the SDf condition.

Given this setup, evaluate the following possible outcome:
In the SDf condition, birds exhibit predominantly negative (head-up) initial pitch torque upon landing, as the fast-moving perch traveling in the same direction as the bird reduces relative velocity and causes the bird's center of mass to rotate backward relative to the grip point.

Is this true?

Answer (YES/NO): YES